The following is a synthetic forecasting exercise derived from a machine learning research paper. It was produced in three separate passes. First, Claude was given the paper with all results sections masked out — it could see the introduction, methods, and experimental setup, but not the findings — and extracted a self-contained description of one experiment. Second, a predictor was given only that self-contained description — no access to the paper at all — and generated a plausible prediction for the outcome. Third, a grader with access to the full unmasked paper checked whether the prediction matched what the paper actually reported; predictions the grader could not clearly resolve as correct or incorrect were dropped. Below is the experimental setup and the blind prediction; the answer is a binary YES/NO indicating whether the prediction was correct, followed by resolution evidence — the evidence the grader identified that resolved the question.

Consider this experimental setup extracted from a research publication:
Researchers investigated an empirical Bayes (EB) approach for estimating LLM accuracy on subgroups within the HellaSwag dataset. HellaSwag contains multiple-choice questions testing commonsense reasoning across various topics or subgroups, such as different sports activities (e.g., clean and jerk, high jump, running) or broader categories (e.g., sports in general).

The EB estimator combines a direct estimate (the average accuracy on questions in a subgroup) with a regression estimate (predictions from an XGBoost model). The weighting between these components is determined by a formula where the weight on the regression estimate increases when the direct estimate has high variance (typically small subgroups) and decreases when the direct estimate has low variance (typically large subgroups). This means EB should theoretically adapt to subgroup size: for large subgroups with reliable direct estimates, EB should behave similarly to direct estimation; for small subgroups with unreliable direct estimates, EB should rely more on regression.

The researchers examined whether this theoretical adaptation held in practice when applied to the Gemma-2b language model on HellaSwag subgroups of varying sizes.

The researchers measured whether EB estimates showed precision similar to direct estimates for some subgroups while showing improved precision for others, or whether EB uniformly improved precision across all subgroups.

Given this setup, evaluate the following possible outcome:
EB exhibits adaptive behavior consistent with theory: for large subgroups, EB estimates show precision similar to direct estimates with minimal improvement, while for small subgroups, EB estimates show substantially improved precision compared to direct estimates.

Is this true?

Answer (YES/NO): YES